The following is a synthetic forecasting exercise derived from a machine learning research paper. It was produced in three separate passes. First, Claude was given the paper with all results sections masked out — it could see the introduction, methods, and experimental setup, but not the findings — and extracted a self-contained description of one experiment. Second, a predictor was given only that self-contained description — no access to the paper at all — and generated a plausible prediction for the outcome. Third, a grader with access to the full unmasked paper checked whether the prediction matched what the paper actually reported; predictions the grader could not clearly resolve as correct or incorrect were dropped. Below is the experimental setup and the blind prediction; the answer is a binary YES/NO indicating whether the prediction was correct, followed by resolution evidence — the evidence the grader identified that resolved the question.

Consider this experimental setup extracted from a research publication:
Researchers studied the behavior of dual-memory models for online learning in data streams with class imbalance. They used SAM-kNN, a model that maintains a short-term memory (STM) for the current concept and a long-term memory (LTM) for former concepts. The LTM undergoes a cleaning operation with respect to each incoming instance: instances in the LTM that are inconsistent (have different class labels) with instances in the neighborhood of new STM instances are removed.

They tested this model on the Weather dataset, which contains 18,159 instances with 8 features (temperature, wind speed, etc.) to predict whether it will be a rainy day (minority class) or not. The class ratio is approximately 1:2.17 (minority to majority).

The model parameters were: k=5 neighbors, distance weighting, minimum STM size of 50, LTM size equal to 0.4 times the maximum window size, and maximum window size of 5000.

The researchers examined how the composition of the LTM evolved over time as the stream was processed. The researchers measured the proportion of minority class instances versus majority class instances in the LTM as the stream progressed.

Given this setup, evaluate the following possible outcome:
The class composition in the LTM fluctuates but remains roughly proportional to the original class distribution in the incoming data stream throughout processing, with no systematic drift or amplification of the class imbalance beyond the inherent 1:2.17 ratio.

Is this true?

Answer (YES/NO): NO